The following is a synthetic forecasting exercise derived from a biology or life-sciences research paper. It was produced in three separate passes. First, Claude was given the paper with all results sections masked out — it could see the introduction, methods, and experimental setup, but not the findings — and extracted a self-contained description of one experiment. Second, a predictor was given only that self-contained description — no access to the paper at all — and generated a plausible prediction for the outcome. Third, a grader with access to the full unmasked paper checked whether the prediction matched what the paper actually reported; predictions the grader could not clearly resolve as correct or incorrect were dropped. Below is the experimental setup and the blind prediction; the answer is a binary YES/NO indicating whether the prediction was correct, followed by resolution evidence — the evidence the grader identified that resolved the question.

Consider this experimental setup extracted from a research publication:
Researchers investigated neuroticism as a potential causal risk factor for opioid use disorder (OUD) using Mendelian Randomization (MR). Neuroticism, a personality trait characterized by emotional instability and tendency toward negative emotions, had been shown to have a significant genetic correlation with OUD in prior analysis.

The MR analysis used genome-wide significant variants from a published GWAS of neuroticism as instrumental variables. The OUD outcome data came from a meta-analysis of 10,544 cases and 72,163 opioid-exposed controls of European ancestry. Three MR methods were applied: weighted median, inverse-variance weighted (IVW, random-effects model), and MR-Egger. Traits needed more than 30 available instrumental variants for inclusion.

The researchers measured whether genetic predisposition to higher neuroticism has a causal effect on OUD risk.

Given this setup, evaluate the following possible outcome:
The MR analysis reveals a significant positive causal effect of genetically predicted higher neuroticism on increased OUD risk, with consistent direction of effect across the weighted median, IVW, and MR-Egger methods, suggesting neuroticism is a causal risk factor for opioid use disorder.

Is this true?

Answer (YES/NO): NO